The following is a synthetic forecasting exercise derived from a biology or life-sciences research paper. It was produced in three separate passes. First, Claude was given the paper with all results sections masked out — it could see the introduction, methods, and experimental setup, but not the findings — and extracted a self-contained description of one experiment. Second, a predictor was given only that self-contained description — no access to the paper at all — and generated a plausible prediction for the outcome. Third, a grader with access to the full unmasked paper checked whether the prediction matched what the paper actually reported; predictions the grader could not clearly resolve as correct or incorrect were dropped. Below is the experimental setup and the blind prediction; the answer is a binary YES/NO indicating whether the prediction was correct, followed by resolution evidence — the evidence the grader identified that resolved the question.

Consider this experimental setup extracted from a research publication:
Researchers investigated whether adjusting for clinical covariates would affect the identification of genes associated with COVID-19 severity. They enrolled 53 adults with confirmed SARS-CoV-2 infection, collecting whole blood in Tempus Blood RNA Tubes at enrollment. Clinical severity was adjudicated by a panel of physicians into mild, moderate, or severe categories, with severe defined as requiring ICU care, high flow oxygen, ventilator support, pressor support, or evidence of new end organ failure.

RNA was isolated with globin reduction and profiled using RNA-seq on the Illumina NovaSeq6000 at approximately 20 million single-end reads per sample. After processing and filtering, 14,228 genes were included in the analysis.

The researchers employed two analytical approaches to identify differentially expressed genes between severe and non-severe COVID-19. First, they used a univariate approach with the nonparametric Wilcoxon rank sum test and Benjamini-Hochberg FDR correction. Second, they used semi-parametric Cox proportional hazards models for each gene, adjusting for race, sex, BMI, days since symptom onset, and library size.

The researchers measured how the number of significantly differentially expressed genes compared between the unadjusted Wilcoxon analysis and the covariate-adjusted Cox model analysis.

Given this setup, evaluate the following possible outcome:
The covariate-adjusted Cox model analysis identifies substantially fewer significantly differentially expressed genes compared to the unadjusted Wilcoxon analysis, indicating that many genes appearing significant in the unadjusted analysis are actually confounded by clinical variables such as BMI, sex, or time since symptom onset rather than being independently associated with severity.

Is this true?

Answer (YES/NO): YES